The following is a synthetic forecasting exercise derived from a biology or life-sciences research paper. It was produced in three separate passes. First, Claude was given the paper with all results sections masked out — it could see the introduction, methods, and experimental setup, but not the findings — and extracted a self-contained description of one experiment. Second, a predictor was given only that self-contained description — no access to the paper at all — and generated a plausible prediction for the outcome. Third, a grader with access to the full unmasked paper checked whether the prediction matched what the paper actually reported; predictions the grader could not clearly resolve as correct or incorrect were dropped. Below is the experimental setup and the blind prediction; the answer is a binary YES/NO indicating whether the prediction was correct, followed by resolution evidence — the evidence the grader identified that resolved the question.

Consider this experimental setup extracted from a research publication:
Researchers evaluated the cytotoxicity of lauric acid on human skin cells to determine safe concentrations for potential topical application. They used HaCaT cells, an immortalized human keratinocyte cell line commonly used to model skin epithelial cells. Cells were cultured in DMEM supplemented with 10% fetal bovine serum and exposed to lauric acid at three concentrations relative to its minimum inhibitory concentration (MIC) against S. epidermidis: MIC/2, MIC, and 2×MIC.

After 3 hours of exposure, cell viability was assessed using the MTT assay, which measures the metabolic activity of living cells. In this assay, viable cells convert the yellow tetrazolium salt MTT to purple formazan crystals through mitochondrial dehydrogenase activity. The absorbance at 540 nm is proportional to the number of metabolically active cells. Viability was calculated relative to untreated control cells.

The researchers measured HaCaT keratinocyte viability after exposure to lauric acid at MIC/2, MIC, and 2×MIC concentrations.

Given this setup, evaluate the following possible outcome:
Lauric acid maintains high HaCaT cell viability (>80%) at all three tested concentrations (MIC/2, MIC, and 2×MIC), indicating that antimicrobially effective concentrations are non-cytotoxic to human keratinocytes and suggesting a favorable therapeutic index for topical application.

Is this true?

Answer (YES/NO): NO